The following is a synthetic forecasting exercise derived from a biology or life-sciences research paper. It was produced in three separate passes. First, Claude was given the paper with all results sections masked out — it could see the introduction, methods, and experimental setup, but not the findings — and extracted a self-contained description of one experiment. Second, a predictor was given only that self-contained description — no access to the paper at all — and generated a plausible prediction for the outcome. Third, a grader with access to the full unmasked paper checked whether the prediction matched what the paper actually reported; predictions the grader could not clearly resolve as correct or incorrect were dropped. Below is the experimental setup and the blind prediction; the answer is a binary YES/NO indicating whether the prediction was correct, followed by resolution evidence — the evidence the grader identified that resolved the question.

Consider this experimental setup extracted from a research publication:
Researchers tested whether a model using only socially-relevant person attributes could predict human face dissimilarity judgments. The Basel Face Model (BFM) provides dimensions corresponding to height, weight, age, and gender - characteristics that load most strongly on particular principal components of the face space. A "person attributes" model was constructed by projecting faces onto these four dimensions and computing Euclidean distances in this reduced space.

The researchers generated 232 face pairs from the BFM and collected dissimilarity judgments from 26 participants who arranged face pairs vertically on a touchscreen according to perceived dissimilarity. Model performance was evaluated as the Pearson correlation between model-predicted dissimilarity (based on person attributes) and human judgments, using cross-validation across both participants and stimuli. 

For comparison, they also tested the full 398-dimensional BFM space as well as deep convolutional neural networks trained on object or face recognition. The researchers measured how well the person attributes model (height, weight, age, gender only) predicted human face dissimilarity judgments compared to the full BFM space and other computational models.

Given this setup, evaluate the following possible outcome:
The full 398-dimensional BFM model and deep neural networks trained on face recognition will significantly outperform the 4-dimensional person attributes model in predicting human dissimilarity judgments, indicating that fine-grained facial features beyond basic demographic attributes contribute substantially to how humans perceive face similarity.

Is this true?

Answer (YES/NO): YES